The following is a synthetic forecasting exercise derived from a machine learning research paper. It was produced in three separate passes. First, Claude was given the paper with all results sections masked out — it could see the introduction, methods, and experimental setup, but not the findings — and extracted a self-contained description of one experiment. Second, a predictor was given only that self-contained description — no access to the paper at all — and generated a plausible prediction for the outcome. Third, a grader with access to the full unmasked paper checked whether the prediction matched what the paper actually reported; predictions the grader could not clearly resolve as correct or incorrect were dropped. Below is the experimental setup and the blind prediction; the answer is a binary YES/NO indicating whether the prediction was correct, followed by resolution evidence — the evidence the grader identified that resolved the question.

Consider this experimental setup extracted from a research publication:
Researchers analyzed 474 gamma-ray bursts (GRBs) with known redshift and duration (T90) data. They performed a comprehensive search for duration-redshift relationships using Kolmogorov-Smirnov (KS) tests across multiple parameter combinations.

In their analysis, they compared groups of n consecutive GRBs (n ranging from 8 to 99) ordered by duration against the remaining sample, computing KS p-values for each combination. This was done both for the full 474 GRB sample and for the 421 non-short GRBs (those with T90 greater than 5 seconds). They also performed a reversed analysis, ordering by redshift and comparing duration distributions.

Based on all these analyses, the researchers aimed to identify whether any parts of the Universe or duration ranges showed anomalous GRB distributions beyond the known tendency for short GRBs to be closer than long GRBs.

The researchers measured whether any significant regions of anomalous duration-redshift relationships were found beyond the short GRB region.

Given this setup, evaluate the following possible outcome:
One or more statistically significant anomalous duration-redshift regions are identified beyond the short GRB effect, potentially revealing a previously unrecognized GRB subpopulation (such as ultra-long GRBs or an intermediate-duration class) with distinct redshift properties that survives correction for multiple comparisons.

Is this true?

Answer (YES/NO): NO